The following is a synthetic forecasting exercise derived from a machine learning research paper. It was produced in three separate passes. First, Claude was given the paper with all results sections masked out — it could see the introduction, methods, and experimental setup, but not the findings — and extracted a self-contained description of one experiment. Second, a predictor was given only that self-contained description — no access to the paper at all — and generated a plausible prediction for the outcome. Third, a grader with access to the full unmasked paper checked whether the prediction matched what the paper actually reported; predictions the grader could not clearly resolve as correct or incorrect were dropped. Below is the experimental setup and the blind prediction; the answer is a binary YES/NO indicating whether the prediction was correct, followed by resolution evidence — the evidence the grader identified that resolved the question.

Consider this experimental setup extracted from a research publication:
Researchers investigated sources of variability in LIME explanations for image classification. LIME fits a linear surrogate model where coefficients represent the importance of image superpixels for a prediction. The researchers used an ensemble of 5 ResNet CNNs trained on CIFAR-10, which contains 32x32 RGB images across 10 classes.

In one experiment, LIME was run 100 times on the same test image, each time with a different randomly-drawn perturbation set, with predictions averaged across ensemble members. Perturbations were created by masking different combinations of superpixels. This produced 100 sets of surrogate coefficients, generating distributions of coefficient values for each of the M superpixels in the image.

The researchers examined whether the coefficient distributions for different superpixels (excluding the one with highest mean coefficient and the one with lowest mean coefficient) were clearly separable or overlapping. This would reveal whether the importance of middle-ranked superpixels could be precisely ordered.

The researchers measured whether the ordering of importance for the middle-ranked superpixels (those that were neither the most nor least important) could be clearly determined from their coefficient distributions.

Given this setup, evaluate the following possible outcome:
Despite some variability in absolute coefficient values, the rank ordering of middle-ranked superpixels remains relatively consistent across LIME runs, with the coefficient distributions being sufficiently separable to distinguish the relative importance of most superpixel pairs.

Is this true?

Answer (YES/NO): NO